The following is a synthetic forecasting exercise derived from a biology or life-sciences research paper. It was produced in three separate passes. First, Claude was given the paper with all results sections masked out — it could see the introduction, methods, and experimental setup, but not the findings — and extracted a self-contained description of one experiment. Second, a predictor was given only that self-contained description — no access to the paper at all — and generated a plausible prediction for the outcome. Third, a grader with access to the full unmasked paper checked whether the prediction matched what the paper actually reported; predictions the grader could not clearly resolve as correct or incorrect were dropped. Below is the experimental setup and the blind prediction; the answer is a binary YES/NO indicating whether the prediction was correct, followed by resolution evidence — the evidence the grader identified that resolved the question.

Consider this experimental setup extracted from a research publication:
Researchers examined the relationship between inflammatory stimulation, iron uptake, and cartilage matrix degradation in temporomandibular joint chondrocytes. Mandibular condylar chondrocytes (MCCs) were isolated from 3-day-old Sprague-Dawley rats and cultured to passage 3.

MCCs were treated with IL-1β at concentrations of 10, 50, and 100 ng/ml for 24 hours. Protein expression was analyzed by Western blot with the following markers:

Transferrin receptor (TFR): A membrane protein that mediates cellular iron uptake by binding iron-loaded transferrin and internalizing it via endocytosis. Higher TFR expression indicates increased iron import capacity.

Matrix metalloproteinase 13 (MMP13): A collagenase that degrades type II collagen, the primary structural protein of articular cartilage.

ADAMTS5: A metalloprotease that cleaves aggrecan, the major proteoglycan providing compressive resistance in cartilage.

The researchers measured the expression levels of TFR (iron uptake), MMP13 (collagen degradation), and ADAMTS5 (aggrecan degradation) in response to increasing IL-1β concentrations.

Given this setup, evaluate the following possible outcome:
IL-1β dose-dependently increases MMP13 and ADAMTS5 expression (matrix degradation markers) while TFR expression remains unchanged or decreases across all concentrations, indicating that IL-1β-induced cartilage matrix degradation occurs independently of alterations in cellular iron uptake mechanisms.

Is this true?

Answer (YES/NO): YES